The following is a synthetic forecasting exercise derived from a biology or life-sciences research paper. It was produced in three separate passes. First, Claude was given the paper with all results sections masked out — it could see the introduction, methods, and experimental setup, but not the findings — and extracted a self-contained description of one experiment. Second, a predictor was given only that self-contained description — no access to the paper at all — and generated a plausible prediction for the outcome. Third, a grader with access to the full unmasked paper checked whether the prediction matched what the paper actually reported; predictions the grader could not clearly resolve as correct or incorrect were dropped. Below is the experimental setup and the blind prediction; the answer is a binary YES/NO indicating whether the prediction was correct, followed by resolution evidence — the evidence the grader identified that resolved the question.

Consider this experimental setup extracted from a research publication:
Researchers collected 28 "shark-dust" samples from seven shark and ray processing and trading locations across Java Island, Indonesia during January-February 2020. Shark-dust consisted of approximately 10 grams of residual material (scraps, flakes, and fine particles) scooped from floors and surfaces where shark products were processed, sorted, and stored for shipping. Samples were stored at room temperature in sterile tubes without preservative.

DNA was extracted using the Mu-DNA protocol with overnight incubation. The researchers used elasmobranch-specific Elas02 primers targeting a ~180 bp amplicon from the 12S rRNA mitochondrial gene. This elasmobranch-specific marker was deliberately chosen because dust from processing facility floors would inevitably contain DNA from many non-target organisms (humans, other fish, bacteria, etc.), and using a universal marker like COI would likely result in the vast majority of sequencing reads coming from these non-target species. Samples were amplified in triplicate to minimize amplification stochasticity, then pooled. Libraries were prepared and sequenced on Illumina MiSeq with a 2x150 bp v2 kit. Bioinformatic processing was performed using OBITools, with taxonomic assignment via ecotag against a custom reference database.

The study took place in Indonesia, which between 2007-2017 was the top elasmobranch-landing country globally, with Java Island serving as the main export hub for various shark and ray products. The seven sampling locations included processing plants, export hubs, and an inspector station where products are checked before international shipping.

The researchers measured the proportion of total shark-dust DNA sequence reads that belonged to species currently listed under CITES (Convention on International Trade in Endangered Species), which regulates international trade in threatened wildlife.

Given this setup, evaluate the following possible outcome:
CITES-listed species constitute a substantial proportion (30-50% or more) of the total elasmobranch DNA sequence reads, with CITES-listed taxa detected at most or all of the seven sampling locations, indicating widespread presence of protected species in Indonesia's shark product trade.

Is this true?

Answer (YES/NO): YES